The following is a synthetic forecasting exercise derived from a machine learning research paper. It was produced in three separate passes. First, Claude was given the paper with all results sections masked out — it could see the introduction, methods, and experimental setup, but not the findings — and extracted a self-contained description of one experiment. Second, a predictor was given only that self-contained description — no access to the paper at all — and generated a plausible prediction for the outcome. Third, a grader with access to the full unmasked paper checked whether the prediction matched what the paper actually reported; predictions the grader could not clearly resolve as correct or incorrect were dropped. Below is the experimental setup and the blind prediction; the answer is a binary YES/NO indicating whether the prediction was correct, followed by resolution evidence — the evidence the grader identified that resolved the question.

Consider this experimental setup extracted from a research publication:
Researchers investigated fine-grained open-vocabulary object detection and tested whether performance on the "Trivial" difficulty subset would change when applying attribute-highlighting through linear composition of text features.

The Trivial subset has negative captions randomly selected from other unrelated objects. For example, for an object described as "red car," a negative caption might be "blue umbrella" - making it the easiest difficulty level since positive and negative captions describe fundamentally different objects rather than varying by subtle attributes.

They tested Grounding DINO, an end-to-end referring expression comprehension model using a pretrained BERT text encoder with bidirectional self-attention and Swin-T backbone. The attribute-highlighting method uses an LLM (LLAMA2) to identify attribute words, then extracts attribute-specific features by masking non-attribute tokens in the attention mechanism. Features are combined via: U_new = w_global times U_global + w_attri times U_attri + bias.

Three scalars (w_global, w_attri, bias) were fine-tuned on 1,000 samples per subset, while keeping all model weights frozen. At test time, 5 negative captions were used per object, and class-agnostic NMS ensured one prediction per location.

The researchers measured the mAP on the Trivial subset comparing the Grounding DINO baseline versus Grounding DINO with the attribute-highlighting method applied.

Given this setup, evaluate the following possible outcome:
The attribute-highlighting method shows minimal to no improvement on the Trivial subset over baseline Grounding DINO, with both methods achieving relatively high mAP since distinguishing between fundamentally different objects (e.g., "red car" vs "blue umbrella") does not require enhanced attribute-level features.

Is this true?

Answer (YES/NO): NO